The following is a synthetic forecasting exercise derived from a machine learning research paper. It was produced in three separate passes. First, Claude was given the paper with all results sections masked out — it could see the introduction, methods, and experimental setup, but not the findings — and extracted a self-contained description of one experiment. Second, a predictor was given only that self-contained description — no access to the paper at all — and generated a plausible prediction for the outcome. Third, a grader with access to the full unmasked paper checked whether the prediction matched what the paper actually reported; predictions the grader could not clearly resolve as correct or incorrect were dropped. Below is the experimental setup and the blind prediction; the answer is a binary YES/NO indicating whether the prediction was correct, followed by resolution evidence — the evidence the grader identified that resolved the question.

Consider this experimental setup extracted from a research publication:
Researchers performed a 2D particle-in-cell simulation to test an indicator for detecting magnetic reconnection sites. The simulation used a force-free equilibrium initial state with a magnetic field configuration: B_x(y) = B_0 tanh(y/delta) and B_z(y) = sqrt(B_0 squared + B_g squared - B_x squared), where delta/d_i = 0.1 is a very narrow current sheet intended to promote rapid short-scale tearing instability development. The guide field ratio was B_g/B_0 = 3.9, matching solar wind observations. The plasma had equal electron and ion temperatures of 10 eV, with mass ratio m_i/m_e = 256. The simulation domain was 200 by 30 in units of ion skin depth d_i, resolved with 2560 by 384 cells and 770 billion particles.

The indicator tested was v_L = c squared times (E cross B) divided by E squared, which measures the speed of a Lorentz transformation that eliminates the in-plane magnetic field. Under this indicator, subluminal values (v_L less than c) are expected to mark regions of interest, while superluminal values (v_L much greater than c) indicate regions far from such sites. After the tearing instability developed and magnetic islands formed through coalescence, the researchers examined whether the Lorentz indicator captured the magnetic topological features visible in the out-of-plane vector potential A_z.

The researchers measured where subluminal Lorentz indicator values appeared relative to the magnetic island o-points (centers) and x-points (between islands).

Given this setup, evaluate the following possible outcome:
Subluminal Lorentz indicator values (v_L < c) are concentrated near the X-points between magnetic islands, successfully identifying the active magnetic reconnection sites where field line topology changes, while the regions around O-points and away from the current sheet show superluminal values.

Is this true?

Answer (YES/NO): NO